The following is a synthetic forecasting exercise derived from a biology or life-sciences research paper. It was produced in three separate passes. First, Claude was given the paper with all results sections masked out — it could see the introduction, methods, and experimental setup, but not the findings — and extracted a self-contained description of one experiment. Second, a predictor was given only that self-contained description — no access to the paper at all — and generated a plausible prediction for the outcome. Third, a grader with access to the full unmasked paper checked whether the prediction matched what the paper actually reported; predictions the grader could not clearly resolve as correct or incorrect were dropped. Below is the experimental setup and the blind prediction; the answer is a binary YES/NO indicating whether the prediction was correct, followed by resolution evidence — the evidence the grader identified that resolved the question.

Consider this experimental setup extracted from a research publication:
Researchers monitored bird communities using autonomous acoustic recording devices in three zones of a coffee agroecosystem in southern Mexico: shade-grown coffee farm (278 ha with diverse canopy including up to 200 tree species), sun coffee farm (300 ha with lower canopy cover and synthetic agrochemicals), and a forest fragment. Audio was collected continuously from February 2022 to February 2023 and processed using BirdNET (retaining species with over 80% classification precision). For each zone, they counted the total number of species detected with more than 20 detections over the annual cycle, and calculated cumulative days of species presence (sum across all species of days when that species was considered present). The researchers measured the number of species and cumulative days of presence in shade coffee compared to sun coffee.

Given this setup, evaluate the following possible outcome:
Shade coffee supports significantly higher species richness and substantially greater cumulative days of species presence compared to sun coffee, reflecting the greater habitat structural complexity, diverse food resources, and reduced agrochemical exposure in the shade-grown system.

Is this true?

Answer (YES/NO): YES